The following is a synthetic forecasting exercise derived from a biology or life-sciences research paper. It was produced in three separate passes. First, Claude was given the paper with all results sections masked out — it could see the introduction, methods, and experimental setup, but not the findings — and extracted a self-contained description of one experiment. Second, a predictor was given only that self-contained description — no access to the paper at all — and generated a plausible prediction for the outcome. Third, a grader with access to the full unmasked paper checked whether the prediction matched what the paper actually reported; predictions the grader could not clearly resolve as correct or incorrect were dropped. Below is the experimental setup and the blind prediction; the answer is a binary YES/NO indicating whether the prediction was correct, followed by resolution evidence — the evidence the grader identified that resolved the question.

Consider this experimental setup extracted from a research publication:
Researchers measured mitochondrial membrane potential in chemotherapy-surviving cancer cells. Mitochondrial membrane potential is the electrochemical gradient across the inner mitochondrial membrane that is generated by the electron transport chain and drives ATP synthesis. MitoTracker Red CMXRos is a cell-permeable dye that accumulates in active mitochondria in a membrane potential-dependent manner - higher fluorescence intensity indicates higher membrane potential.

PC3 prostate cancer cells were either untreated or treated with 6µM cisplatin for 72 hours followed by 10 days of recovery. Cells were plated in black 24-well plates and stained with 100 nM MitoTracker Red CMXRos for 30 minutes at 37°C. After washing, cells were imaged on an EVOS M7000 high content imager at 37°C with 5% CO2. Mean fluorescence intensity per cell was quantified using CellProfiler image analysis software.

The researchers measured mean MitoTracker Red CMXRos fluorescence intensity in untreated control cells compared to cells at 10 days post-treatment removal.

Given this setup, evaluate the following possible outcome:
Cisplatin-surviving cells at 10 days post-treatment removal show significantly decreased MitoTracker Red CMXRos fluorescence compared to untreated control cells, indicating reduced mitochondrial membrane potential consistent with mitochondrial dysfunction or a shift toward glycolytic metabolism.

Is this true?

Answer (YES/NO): YES